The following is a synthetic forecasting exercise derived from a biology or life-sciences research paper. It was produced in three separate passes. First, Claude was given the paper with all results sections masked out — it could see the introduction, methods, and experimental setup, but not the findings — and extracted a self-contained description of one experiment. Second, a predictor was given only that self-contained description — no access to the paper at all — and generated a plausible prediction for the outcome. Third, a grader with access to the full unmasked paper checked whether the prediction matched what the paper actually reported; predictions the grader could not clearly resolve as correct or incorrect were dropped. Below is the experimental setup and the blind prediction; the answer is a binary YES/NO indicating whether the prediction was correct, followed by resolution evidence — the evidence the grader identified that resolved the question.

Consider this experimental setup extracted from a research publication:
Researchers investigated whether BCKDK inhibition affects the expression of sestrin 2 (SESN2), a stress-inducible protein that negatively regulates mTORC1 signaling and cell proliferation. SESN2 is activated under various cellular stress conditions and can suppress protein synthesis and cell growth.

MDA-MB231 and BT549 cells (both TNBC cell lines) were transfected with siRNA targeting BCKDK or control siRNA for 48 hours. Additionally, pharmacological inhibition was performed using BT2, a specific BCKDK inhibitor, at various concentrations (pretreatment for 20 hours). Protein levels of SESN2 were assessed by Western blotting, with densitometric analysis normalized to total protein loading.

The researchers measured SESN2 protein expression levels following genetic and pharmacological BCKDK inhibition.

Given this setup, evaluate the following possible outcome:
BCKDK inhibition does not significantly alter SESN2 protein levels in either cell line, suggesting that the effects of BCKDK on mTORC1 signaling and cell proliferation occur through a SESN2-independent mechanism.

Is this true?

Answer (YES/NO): NO